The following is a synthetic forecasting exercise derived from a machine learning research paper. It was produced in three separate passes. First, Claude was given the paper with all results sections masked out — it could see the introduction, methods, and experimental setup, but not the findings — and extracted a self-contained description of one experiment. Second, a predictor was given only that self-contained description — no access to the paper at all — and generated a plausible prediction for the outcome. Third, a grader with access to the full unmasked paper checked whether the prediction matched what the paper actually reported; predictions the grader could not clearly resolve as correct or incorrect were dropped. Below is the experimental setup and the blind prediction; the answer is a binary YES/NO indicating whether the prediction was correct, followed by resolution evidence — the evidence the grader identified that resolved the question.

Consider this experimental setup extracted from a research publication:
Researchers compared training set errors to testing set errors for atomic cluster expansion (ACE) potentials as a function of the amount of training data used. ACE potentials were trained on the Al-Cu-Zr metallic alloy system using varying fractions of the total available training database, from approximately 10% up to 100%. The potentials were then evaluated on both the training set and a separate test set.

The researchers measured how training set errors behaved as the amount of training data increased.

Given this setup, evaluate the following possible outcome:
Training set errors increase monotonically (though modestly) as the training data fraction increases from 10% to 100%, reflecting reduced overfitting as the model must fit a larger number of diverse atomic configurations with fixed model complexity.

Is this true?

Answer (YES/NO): YES